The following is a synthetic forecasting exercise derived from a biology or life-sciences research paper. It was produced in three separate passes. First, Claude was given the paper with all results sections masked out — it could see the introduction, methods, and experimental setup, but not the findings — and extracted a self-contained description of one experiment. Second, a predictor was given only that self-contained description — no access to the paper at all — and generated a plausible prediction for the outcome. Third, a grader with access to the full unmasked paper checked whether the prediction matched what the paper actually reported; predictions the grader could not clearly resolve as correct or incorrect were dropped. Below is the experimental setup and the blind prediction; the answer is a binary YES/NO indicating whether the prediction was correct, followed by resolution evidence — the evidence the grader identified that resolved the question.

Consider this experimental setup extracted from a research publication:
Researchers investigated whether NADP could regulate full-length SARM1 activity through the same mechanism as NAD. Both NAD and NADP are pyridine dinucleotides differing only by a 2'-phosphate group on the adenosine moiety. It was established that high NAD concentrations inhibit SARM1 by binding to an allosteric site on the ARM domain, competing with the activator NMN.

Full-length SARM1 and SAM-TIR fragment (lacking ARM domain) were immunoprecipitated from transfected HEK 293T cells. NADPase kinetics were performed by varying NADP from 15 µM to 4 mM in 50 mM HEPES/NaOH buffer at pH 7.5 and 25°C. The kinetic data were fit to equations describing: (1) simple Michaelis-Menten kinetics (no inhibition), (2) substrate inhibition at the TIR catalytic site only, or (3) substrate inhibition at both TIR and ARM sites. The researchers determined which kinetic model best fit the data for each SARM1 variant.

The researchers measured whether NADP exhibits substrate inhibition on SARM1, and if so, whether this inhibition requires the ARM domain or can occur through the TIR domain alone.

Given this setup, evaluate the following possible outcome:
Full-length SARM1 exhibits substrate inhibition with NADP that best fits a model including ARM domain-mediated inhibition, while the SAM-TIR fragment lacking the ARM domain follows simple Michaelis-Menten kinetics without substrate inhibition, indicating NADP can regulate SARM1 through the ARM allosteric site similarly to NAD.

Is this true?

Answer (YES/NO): NO